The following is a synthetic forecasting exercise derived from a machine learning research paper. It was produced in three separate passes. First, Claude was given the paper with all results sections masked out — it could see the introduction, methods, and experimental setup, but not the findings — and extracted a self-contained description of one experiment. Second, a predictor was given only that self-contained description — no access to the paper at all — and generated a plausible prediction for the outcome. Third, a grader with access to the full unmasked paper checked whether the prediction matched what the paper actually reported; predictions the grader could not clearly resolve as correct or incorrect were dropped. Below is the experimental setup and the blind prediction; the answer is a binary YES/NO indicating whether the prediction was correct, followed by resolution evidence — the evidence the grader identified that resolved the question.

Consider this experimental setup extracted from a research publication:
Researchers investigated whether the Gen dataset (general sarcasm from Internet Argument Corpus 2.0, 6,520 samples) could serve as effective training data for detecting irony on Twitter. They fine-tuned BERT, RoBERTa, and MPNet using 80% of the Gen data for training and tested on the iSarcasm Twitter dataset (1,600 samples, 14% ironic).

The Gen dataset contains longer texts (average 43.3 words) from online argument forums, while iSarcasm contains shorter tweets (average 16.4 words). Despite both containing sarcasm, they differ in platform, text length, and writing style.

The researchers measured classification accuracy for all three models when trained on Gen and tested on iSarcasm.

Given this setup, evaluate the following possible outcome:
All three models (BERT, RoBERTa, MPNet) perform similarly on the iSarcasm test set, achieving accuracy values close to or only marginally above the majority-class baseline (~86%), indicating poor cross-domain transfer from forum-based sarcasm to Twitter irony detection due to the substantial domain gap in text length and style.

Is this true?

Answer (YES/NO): NO